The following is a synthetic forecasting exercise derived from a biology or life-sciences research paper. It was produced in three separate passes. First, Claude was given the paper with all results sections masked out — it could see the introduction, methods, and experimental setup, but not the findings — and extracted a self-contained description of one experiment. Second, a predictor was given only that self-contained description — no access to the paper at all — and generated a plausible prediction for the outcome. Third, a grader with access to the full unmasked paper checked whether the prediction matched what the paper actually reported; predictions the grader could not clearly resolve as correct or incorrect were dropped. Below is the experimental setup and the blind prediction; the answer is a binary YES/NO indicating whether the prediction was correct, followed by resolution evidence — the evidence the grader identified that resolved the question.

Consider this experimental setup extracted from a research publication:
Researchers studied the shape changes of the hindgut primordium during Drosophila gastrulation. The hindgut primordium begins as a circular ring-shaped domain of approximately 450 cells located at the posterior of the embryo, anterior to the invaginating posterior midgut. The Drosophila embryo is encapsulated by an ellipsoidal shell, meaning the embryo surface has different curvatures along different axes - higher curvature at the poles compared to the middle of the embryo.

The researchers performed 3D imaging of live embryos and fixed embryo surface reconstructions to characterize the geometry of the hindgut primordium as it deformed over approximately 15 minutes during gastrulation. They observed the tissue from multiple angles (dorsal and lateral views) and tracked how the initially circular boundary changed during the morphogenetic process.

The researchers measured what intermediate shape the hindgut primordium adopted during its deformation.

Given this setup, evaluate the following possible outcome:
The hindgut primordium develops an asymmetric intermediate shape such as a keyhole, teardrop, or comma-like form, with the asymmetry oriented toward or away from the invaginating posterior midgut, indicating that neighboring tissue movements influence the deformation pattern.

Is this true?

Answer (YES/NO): YES